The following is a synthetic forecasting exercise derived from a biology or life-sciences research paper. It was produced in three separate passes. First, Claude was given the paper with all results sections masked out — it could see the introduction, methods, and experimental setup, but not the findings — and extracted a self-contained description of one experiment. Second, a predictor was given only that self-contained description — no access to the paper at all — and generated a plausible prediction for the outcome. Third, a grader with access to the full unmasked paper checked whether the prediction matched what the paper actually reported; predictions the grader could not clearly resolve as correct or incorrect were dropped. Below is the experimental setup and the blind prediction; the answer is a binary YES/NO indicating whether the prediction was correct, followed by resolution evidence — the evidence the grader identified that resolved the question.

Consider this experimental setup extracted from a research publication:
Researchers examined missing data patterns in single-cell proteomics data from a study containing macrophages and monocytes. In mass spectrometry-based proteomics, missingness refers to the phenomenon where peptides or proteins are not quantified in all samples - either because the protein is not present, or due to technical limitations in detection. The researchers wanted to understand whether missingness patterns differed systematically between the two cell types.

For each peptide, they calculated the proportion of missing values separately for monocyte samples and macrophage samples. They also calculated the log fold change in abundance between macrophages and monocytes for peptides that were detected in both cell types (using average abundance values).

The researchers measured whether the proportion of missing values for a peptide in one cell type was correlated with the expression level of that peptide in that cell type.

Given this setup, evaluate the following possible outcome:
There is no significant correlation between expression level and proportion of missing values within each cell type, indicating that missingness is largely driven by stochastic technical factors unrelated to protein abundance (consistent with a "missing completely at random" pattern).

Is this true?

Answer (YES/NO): NO